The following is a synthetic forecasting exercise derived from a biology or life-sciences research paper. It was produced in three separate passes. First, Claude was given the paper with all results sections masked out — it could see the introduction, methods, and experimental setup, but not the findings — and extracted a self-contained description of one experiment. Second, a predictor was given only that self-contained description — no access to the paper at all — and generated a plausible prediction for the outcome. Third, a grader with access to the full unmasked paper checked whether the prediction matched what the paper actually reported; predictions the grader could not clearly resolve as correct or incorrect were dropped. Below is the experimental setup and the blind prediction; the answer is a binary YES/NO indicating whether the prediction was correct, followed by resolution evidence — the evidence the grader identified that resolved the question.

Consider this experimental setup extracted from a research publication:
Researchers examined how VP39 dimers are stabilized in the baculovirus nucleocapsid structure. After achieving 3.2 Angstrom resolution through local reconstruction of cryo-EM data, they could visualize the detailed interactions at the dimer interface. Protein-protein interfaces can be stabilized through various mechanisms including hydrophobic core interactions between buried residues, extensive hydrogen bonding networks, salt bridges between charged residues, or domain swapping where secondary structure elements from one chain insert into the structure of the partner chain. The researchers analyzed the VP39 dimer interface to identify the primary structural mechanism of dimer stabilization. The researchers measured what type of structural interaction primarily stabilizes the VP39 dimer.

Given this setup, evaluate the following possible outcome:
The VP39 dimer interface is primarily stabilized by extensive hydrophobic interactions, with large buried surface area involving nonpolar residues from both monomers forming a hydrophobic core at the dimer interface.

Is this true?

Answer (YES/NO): YES